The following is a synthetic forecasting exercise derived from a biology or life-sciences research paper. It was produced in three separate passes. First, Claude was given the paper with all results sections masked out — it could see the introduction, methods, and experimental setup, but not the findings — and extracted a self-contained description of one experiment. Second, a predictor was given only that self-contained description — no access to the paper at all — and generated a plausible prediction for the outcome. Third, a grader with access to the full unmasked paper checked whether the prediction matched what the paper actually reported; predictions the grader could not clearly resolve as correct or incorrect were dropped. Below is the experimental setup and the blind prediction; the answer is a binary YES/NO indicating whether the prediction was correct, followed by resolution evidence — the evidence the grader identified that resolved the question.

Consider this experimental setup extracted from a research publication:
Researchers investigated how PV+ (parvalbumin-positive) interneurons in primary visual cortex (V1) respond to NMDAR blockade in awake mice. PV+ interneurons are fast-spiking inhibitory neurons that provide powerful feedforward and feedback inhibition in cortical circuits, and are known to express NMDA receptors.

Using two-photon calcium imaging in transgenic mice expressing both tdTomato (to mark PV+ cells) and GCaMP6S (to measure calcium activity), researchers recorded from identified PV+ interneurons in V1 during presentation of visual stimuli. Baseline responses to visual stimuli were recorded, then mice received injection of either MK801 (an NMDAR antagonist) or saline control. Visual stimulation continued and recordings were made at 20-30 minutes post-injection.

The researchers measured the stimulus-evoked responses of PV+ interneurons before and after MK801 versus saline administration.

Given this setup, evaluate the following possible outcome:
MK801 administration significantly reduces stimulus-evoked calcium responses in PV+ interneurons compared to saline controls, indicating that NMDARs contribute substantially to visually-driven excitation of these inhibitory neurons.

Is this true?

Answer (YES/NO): YES